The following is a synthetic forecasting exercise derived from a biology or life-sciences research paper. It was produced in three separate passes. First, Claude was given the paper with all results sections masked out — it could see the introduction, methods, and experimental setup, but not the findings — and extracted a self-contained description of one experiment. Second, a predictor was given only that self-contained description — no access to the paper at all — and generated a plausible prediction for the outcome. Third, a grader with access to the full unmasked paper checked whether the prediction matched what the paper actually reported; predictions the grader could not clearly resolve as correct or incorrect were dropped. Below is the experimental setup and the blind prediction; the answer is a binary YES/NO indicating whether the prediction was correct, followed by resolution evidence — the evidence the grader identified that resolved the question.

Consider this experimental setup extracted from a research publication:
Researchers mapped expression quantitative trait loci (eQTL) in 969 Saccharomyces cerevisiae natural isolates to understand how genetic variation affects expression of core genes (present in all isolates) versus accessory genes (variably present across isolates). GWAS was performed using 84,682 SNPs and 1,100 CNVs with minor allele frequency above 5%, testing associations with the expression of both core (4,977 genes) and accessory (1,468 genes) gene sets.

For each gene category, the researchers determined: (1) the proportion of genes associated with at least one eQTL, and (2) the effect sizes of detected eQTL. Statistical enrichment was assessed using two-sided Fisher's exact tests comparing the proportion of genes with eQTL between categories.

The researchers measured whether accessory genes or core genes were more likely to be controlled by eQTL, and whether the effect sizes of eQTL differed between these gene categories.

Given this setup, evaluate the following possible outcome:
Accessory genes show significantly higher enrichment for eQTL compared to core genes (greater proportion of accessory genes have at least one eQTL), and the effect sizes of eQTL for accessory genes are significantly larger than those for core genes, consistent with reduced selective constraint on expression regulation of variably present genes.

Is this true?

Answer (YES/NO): YES